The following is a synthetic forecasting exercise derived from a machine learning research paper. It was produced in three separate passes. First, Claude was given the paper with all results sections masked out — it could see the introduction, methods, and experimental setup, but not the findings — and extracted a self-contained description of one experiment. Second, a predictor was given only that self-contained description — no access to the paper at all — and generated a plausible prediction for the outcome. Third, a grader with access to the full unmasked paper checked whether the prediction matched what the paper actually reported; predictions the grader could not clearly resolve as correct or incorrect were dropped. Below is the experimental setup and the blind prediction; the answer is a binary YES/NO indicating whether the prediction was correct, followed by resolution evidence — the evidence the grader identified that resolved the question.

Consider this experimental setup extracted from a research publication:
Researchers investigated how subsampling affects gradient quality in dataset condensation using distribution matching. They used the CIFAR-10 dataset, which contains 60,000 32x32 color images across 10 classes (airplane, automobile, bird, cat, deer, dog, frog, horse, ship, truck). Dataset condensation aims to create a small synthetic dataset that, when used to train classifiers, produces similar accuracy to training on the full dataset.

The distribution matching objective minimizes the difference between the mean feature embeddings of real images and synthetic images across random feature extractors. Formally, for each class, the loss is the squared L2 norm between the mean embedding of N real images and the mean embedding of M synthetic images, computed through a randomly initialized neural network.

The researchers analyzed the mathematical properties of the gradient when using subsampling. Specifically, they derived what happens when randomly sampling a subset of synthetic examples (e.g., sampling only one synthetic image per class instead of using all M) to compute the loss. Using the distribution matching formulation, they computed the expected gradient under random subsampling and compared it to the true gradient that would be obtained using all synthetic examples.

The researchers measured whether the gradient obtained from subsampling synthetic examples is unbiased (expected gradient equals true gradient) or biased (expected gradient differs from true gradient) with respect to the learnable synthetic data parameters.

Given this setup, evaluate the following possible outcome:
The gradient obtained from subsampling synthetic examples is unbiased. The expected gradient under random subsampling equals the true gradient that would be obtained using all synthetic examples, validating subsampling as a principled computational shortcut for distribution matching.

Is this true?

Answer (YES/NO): NO